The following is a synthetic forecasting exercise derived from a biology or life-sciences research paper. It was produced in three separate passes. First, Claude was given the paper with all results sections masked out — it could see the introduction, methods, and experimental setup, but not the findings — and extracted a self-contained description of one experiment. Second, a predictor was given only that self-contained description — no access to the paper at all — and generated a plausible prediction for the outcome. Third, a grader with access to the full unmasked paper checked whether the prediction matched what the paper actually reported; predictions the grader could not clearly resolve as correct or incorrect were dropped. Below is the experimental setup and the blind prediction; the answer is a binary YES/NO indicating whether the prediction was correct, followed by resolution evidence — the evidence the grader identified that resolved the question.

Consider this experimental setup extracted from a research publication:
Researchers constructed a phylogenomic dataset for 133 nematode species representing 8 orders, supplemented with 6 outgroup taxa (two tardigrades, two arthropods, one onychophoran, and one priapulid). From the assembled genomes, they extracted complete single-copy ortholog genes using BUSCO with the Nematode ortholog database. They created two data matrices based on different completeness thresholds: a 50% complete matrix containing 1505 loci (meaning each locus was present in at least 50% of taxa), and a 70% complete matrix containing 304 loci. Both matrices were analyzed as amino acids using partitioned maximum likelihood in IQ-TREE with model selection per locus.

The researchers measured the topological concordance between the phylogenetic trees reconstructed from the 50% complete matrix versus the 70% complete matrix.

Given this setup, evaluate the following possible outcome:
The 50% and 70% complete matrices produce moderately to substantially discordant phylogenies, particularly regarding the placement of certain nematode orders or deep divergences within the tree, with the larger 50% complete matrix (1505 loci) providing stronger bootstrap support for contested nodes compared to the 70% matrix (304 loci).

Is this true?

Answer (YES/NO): NO